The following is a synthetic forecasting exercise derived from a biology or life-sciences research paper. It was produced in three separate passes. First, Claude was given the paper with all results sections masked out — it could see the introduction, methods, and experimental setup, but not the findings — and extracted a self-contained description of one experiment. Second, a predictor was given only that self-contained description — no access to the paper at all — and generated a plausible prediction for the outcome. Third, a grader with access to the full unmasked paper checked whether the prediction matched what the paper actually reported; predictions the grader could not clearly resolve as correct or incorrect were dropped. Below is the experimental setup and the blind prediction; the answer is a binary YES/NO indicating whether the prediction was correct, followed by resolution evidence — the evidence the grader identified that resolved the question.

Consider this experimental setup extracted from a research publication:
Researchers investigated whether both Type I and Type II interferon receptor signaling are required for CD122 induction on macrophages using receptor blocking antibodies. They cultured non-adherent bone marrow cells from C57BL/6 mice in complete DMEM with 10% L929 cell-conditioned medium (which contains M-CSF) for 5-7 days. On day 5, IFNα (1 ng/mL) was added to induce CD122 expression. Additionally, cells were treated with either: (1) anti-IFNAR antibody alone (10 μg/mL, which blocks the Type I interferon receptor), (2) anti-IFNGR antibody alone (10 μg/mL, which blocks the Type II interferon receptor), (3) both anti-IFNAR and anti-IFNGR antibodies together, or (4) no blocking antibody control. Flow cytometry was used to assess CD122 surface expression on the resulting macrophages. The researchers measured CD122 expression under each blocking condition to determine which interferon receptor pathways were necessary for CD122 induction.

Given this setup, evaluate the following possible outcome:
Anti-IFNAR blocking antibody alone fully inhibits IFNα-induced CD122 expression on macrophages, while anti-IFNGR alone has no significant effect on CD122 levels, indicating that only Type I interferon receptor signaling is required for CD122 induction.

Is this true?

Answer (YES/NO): NO